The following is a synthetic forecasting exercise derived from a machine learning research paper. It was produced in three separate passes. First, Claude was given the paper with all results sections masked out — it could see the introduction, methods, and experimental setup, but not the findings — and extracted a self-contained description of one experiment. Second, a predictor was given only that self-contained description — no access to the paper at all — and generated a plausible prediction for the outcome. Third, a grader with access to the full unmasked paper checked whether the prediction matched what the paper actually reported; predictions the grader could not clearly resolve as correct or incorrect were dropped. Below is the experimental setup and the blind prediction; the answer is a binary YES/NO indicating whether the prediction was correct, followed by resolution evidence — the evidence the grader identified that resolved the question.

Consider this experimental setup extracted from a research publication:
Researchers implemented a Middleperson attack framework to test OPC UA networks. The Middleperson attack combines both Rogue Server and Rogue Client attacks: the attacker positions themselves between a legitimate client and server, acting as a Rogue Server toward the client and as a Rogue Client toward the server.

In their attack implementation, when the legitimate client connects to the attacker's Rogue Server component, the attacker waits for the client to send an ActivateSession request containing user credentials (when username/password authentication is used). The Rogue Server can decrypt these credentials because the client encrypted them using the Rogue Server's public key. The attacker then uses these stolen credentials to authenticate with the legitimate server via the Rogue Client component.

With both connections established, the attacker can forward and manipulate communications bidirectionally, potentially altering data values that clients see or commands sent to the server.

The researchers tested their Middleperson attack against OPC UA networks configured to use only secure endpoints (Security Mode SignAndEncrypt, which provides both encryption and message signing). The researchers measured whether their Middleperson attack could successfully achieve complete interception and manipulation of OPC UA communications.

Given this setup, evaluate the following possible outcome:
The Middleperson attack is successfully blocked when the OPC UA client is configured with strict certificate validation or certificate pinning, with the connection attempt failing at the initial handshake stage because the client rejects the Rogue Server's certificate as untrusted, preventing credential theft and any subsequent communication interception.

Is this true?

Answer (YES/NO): YES